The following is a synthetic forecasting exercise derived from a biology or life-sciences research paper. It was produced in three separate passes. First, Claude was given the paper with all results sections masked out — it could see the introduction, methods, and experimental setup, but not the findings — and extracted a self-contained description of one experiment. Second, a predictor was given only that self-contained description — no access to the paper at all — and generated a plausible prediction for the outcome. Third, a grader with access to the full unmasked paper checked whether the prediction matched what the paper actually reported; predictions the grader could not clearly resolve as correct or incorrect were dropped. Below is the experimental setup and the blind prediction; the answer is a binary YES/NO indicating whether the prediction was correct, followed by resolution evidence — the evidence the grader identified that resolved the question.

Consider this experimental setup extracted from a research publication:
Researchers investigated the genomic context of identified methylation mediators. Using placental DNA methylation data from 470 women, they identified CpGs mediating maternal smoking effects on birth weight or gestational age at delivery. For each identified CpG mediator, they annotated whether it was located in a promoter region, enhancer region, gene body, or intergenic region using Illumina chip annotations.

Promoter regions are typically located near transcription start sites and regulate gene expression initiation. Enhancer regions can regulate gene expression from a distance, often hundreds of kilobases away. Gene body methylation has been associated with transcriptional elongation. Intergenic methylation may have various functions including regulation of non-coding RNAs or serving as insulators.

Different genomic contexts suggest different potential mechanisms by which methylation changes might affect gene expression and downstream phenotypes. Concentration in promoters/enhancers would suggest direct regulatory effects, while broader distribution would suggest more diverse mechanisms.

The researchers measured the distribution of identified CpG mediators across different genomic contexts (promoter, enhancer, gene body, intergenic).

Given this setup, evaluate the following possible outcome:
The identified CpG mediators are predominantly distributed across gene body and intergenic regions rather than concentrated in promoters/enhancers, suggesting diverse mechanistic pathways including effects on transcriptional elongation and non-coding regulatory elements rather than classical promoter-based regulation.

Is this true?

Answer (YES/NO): NO